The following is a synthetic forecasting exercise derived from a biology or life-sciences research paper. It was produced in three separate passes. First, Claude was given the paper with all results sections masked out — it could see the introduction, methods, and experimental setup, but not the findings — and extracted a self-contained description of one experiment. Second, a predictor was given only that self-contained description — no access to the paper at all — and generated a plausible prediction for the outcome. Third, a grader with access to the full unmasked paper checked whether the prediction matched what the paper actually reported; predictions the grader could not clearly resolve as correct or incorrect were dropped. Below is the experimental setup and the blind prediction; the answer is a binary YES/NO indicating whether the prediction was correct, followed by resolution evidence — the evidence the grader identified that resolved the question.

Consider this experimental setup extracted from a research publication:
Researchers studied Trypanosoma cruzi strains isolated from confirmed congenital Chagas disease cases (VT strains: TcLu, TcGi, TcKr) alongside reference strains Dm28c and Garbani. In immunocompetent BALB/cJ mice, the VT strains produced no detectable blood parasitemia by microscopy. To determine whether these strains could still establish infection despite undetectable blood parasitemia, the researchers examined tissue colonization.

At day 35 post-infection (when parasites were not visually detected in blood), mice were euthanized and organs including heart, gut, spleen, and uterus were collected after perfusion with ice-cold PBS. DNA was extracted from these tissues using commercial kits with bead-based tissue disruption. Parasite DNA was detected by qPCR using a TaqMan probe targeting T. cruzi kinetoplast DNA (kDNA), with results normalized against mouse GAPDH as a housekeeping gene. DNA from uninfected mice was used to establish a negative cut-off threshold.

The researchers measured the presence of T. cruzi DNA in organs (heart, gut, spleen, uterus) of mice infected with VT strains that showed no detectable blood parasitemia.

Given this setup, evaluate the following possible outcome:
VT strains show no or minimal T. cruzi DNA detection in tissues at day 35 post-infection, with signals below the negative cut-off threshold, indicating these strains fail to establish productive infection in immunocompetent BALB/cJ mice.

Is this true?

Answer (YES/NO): NO